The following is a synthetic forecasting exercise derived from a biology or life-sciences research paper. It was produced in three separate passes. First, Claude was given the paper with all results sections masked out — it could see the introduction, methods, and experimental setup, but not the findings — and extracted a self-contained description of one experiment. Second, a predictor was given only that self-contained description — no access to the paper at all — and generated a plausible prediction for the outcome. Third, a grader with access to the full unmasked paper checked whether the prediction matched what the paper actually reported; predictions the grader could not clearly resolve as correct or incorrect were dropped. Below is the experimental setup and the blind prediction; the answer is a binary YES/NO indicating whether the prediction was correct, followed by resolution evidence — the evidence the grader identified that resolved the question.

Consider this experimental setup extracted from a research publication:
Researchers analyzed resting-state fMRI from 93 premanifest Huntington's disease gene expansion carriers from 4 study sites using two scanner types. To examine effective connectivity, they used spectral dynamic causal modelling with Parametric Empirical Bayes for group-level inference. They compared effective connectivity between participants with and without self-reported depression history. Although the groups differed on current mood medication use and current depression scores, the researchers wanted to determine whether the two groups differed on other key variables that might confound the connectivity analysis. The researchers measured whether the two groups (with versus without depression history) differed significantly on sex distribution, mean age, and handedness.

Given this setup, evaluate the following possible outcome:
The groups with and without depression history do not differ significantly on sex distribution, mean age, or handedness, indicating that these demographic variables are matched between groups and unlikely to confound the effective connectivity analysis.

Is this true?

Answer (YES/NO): YES